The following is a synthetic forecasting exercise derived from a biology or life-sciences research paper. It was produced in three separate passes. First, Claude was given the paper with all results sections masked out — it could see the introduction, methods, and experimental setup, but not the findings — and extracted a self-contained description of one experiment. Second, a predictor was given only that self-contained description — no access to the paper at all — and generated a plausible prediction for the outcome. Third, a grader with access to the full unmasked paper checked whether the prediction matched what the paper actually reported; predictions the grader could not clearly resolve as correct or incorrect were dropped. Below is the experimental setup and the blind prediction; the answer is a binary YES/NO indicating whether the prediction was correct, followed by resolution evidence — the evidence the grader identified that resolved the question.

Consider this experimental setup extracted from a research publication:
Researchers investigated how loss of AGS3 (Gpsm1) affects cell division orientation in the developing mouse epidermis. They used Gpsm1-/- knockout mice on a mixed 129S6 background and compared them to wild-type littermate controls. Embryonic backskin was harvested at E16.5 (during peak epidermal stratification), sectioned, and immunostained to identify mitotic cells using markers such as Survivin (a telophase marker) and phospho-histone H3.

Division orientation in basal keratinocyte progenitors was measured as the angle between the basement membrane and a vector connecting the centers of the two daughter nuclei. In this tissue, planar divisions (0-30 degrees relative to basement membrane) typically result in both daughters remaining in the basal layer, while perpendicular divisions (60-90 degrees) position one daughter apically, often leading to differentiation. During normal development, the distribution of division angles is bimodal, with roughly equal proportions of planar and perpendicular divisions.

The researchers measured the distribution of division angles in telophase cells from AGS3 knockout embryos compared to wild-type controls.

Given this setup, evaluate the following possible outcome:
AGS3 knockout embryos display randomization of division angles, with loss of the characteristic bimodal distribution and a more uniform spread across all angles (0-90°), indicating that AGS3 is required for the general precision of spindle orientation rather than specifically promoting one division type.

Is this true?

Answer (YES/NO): NO